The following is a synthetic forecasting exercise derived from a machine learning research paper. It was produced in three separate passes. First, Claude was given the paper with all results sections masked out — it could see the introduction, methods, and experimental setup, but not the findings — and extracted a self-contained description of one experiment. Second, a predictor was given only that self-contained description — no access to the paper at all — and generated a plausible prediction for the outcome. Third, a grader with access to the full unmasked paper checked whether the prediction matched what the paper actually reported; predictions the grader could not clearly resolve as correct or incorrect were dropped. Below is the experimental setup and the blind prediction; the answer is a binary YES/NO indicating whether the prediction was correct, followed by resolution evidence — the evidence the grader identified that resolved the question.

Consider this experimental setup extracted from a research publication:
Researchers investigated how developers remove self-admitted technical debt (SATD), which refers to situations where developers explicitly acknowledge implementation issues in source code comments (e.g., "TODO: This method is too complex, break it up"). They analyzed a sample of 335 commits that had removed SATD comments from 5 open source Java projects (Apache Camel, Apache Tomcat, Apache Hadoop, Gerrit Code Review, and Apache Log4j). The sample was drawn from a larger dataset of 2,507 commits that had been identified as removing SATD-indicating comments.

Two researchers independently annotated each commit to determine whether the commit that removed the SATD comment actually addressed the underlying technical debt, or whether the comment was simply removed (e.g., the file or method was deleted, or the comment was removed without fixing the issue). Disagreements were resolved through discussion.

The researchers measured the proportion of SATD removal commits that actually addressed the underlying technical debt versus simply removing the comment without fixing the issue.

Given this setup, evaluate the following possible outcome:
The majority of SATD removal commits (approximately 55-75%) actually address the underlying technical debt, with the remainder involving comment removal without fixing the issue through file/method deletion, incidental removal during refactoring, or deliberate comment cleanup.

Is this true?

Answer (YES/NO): NO